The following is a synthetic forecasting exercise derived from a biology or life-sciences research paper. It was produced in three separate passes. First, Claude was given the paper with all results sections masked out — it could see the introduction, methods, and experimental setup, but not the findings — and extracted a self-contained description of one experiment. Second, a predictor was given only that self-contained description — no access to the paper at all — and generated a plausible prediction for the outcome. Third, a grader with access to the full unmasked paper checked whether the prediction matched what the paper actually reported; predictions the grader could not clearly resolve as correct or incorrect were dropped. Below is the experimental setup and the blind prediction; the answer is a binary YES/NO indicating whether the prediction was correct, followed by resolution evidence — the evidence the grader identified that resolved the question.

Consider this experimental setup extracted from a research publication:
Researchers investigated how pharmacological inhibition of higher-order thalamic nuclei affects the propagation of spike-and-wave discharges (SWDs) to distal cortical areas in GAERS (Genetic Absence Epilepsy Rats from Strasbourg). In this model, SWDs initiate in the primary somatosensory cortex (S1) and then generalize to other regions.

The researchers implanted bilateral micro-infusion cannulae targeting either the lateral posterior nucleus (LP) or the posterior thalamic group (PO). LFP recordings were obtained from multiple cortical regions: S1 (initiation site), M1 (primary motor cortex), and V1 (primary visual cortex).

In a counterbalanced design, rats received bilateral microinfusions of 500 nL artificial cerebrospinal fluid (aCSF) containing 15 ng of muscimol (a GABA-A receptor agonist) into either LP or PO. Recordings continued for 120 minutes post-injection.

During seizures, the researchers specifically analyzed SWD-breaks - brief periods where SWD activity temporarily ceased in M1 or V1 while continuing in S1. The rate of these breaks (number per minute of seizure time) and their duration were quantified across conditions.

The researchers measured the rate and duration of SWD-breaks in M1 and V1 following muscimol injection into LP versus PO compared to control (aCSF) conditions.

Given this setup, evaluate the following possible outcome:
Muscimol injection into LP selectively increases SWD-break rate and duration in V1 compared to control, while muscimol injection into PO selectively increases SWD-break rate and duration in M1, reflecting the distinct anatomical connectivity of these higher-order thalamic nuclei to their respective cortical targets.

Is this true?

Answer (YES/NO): NO